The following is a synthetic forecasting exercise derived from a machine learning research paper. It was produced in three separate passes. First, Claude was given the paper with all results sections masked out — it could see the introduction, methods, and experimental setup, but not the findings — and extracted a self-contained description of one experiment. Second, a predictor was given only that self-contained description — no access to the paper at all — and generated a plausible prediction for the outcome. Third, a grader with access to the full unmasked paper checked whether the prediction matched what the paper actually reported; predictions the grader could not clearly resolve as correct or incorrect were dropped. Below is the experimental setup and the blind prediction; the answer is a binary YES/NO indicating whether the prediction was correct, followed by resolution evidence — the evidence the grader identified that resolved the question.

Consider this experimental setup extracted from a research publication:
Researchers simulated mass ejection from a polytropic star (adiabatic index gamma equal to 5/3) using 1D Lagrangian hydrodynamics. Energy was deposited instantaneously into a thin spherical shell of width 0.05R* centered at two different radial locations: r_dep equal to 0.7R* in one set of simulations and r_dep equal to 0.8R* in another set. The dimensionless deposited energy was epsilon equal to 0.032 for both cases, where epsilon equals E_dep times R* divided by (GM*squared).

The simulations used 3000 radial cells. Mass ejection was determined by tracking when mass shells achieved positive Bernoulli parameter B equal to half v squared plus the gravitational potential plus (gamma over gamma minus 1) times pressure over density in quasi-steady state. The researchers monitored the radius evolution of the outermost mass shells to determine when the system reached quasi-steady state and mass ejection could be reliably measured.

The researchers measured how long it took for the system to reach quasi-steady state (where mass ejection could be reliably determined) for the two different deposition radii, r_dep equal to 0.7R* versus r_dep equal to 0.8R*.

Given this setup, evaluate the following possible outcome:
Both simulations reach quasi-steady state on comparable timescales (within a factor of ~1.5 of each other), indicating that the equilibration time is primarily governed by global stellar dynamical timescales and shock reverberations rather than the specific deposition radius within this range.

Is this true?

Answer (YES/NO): NO